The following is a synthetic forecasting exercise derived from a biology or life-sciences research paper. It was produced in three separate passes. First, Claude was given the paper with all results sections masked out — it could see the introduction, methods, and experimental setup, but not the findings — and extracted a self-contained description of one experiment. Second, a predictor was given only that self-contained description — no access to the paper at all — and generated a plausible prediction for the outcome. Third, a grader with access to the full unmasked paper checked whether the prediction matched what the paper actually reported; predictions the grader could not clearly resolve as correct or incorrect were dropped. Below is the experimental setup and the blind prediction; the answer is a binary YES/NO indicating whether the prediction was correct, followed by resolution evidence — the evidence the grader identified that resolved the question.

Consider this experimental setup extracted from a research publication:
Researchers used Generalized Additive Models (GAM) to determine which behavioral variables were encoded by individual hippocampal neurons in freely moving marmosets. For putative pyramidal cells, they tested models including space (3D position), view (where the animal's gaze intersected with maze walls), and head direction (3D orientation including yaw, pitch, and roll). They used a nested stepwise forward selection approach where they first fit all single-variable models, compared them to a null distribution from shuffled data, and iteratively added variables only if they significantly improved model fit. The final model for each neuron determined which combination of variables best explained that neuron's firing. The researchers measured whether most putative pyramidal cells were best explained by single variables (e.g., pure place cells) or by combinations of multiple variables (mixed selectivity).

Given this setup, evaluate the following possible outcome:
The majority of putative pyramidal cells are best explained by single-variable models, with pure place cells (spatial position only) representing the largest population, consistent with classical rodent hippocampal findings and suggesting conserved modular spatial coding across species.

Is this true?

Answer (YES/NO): NO